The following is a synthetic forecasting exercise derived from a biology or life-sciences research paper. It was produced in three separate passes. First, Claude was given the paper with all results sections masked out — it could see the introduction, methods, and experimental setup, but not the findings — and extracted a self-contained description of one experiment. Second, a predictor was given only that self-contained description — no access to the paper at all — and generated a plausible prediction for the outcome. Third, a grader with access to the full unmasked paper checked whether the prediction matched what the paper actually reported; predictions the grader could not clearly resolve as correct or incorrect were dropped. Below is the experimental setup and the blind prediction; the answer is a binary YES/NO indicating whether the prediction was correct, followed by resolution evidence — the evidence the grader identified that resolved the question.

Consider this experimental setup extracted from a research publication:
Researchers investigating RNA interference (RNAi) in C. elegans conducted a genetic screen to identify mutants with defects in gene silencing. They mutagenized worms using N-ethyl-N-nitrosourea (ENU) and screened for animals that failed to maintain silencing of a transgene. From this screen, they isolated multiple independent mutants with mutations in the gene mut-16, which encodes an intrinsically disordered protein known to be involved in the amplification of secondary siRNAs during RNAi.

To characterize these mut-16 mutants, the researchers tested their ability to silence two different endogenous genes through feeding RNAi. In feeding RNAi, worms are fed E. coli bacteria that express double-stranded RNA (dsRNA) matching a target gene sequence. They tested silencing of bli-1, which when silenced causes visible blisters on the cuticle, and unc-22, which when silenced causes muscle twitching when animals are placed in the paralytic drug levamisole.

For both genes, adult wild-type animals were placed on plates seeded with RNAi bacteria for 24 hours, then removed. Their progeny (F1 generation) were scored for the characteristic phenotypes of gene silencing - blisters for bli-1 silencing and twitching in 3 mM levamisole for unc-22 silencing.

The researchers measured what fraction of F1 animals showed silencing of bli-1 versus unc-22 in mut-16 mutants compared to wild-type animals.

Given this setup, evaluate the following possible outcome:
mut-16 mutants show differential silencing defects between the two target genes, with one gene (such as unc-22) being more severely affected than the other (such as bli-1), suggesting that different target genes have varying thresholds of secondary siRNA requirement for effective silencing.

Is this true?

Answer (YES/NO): NO